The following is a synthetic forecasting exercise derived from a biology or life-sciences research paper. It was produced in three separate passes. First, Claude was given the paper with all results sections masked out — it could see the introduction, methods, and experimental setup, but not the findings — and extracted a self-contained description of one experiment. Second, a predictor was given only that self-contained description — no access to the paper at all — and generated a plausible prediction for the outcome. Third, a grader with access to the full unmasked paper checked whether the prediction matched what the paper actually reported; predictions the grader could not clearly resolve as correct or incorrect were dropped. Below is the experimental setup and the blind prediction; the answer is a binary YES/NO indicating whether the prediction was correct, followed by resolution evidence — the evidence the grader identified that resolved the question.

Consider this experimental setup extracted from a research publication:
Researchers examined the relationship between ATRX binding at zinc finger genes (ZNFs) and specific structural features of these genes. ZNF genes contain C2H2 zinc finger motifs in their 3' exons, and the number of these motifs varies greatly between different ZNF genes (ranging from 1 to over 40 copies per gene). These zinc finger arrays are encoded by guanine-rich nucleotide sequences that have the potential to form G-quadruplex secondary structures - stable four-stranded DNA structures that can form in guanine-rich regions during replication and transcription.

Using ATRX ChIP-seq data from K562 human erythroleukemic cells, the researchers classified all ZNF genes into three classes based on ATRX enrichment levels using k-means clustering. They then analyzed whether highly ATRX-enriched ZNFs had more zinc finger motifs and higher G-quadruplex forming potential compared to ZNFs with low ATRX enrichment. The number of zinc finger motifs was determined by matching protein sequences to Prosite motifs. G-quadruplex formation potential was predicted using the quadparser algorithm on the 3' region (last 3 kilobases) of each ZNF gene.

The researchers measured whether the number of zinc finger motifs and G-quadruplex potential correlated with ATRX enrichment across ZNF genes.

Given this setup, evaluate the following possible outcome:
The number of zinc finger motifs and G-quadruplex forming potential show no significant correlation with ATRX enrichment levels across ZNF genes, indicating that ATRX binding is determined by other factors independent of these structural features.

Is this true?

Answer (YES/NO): NO